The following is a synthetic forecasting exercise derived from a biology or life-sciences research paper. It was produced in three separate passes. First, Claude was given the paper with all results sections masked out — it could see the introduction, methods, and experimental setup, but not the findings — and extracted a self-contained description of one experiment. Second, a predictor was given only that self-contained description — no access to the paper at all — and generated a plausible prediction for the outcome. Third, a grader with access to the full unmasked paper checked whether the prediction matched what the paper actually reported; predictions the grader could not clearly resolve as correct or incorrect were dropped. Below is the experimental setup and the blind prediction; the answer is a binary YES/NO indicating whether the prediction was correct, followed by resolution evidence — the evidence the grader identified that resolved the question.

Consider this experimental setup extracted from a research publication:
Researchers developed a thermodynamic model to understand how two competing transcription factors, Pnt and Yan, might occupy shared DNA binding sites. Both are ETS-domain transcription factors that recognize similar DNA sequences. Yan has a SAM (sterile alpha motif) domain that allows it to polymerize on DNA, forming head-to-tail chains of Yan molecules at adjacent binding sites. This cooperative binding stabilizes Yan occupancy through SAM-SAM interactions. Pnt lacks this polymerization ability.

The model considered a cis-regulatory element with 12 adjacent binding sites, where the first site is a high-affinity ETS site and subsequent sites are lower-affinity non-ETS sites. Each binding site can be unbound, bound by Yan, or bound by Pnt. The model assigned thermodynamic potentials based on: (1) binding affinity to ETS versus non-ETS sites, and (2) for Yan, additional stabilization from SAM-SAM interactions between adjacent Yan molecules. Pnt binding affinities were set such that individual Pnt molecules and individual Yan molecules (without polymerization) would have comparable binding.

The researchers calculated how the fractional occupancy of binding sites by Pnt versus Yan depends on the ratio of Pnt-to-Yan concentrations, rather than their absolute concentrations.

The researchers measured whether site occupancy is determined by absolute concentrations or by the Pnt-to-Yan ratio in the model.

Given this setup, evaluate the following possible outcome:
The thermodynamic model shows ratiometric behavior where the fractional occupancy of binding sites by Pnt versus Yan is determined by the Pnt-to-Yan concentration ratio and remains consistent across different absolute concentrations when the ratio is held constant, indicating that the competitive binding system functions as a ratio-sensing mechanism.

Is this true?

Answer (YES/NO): YES